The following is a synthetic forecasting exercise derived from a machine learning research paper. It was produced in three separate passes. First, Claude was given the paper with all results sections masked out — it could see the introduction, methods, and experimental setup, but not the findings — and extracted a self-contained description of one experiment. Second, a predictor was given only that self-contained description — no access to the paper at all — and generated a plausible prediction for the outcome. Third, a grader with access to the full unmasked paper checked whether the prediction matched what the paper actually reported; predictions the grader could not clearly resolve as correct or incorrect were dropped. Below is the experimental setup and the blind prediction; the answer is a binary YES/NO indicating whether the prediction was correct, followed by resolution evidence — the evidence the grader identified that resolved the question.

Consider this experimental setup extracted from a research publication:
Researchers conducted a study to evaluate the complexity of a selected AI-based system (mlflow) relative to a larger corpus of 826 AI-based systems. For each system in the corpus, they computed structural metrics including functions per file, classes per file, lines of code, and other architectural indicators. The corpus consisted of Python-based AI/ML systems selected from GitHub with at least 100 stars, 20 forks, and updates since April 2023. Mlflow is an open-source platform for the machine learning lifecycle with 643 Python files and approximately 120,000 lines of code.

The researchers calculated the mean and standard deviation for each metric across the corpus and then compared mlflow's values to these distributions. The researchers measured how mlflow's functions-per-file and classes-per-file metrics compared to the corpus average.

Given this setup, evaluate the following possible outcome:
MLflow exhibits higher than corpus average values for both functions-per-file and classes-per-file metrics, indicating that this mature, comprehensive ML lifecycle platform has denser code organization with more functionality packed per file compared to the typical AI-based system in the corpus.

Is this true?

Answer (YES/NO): YES